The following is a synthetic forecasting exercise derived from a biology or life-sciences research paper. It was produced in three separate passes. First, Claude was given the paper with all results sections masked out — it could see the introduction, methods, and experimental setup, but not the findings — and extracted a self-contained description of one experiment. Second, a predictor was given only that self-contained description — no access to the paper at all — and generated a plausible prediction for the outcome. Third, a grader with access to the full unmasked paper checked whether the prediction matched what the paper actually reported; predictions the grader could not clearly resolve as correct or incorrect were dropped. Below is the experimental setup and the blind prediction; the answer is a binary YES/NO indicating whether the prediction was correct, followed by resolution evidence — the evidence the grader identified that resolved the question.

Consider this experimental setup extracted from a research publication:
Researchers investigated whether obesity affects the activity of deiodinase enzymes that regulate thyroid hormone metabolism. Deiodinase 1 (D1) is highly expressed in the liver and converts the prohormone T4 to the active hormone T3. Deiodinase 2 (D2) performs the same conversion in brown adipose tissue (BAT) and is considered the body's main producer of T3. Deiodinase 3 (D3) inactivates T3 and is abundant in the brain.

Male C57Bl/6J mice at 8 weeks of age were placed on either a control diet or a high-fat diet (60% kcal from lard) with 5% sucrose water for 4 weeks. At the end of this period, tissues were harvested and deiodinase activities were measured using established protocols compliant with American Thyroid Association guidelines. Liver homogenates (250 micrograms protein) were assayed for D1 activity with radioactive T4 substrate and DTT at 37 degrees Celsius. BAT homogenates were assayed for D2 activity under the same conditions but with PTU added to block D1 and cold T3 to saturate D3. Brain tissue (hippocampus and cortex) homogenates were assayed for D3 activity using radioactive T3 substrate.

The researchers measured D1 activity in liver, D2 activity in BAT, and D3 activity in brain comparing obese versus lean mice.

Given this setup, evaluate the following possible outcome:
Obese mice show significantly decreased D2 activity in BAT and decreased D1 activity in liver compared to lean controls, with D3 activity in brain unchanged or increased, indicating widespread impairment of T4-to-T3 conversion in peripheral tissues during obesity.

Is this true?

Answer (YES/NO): NO